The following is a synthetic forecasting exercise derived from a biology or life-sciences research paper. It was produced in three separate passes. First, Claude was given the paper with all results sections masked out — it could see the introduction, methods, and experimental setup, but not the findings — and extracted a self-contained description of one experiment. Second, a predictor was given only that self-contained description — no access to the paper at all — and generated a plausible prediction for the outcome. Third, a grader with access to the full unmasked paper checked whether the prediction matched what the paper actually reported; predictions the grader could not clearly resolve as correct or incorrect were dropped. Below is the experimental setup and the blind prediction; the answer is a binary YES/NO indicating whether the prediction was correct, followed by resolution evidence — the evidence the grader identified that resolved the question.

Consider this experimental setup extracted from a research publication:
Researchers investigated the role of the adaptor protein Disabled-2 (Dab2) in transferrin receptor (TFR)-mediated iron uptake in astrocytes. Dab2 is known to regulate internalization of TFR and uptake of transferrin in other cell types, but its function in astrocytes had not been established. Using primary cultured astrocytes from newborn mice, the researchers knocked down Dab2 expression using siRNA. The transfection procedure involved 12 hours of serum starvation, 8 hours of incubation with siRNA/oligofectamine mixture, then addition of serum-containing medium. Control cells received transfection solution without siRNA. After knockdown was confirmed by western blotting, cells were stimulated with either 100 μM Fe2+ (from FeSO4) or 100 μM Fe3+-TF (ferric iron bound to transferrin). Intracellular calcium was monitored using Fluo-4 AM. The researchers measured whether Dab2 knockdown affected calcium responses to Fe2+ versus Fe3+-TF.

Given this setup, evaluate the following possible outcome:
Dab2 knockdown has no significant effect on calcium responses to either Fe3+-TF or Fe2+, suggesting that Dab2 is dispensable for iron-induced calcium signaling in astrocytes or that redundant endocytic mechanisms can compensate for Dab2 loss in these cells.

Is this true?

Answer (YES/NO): NO